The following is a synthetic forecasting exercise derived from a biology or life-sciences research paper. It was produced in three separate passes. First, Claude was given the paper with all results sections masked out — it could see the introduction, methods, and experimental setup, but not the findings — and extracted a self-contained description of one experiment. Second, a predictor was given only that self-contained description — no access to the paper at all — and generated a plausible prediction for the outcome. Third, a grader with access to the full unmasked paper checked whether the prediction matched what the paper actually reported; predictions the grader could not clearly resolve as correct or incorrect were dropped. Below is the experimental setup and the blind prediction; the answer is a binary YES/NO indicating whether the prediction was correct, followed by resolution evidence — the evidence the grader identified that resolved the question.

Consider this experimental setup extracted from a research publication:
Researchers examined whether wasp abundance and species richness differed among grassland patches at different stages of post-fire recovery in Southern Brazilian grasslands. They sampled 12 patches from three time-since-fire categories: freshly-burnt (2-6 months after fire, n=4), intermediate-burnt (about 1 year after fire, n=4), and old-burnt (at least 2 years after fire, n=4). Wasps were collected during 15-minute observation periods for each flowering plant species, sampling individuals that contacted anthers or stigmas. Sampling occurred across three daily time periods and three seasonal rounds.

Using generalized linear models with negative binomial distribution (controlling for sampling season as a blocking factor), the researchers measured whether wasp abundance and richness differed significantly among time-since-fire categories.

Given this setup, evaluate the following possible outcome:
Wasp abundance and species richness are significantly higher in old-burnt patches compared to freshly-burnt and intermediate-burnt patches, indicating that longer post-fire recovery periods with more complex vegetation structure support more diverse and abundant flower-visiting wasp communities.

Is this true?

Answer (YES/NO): NO